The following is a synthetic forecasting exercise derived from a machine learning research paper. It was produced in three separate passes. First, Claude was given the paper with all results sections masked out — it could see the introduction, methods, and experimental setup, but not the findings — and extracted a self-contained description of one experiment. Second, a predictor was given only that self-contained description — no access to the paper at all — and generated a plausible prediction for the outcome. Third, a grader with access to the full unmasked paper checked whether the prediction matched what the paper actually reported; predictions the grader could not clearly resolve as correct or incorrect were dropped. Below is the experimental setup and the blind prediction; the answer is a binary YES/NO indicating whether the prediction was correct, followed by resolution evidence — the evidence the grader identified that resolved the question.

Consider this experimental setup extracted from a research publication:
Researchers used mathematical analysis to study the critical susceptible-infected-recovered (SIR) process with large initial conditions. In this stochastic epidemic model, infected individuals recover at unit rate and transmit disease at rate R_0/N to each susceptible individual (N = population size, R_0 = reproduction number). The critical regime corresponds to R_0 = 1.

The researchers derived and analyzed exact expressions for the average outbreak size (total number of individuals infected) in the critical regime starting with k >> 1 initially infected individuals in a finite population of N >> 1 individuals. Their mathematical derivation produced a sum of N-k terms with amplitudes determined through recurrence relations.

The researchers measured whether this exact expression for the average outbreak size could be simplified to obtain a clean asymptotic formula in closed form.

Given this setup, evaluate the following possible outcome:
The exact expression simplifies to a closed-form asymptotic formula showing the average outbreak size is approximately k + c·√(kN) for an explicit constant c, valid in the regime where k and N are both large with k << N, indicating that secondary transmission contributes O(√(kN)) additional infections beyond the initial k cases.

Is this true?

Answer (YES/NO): NO